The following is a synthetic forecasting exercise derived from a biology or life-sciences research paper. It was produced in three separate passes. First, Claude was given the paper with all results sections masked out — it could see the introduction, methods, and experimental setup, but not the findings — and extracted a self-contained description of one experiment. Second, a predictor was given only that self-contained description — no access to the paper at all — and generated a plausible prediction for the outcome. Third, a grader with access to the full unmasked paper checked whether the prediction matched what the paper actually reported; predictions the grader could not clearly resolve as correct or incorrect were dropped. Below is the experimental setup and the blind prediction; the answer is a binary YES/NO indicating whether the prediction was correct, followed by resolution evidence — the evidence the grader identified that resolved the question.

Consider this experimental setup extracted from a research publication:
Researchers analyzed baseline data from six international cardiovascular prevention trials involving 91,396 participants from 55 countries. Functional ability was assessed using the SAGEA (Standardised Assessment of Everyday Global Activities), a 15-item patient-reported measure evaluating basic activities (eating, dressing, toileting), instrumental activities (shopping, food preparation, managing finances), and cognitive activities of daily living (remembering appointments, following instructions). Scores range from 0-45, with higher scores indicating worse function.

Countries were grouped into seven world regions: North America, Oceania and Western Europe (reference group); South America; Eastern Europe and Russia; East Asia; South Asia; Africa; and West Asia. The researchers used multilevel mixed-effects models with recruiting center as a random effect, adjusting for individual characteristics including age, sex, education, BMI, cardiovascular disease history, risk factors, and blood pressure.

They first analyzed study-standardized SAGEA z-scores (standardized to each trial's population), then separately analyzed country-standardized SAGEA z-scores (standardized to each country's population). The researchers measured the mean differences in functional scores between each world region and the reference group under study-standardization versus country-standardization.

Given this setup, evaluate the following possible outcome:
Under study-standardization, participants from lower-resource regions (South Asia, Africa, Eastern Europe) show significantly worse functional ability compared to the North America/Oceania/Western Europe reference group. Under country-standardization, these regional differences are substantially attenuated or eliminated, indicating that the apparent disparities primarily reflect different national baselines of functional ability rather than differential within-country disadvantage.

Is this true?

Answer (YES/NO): NO